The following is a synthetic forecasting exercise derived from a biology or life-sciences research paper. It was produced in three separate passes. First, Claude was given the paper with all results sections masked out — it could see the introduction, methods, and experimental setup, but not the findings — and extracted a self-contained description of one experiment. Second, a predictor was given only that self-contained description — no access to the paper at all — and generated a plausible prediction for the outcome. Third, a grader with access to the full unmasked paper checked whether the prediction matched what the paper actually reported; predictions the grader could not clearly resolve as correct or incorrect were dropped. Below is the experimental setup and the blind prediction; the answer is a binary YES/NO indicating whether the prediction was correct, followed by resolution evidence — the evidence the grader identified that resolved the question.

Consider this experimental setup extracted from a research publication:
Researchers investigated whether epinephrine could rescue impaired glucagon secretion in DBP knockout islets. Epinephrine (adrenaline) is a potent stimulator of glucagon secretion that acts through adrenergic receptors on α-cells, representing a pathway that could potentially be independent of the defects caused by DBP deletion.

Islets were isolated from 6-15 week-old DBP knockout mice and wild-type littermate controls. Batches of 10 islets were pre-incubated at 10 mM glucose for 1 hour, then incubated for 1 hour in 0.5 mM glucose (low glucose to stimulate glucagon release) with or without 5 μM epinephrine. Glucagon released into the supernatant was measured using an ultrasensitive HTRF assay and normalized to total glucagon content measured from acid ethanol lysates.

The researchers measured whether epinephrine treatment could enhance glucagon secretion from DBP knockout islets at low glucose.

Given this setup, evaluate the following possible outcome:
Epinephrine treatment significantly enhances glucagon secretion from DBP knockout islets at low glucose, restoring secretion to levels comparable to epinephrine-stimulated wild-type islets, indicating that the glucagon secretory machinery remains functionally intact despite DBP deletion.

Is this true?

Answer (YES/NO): NO